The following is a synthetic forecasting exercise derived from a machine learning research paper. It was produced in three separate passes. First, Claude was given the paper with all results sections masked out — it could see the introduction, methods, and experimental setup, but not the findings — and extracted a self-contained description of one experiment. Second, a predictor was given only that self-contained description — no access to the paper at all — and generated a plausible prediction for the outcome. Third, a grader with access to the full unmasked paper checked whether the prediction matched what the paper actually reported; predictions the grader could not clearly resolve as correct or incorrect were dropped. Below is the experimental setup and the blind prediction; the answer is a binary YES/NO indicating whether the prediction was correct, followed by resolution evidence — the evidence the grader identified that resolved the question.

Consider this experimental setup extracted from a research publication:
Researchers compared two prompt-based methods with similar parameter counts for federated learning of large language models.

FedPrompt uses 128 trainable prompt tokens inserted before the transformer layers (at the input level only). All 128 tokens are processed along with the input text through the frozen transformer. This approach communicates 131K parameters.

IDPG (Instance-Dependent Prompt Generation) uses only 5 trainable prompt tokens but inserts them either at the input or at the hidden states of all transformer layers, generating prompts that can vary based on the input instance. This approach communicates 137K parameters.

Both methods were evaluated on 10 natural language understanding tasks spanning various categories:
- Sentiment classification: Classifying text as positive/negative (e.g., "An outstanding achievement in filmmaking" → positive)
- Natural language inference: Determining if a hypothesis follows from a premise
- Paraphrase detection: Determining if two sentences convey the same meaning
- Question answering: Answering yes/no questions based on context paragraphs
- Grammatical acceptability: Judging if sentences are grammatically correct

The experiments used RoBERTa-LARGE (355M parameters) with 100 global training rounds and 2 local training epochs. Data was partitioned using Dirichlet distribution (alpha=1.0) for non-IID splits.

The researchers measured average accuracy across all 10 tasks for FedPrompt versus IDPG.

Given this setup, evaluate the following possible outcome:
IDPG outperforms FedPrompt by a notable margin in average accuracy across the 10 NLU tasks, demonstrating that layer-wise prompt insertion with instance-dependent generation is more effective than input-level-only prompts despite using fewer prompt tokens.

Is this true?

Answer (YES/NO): NO